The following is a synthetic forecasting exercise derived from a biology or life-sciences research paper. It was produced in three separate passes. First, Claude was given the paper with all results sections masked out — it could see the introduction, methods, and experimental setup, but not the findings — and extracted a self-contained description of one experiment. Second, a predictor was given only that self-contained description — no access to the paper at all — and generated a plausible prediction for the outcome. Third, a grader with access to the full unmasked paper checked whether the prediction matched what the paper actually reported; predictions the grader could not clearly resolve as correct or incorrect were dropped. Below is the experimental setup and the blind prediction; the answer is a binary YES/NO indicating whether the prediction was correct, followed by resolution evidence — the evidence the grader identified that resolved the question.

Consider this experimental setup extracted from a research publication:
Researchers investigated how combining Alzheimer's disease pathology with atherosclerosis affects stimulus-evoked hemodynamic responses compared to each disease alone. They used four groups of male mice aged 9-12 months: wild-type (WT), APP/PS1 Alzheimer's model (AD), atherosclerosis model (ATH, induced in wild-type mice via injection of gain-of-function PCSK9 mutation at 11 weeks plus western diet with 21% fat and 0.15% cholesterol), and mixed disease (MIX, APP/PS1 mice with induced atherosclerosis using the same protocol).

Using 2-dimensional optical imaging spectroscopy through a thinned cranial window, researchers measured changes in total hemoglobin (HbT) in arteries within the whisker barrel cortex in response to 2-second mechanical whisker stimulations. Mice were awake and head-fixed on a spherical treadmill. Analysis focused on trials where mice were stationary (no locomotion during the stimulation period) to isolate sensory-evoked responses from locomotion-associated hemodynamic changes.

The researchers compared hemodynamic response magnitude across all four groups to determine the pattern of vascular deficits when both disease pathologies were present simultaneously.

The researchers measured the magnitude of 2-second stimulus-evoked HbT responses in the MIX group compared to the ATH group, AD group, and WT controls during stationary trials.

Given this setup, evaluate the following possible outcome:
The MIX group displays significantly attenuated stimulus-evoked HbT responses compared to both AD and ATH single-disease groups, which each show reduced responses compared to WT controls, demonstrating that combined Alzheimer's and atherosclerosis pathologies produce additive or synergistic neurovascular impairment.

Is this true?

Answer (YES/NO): NO